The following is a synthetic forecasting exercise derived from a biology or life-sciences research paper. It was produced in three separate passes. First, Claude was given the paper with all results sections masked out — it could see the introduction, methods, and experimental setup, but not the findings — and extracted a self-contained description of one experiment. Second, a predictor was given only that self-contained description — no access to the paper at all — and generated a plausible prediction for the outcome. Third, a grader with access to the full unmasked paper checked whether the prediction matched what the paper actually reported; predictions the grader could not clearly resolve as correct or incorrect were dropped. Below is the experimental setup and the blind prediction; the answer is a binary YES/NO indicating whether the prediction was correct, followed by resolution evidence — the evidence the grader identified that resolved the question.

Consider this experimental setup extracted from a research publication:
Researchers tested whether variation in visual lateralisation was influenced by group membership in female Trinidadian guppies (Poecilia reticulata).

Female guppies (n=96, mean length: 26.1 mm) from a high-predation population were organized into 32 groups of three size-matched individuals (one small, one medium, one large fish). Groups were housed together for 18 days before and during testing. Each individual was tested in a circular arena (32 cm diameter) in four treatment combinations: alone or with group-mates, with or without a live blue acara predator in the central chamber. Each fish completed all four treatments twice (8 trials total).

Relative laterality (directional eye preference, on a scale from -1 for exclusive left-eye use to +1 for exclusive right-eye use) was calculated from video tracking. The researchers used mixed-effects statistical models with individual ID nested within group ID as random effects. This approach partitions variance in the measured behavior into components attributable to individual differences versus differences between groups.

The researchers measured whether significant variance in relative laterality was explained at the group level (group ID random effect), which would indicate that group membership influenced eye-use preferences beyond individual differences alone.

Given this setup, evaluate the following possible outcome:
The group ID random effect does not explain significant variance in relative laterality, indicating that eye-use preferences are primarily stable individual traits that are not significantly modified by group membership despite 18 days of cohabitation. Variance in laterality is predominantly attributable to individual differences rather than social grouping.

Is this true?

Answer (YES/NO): NO